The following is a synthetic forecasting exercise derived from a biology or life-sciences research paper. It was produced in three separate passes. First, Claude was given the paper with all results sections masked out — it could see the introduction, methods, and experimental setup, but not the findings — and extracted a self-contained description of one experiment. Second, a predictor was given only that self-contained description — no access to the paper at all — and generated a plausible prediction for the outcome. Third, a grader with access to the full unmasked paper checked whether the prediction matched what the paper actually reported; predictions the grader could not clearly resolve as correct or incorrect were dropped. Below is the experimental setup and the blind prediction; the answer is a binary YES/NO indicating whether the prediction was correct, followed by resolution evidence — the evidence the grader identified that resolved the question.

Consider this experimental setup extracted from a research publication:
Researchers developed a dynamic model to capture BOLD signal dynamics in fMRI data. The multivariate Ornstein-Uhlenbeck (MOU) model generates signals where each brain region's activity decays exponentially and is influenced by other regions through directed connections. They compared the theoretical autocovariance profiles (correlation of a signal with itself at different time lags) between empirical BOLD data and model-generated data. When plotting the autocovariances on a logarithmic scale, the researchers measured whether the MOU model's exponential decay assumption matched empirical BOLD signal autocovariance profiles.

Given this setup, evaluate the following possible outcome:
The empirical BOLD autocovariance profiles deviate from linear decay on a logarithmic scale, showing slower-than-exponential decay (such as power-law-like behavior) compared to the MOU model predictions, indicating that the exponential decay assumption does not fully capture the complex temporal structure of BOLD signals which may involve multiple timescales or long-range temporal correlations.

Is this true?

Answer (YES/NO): NO